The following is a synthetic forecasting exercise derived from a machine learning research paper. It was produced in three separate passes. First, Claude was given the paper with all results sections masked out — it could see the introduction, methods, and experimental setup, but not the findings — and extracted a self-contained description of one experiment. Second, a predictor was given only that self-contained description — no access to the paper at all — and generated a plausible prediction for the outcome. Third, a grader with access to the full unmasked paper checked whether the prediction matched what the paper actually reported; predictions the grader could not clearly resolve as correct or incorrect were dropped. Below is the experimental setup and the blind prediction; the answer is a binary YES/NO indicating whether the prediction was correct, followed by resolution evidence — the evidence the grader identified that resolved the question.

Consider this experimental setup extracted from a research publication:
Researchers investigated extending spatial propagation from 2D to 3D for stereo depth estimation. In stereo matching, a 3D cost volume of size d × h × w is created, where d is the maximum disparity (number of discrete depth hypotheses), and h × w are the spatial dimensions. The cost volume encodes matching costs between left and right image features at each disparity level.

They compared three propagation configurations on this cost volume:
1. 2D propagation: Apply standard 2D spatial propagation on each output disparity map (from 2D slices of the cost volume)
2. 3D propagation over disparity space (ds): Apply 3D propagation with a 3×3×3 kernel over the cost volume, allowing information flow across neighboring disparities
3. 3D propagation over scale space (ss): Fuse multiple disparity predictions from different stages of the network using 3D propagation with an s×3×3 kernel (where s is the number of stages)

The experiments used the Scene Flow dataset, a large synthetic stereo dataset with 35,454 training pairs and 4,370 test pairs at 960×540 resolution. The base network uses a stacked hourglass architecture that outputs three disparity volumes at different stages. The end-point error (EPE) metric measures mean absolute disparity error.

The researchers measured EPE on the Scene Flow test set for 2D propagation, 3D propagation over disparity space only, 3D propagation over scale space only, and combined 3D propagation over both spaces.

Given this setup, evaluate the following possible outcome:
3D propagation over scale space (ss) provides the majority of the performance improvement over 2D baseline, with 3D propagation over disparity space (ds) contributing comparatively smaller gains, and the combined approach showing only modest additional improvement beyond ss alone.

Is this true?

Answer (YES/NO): NO